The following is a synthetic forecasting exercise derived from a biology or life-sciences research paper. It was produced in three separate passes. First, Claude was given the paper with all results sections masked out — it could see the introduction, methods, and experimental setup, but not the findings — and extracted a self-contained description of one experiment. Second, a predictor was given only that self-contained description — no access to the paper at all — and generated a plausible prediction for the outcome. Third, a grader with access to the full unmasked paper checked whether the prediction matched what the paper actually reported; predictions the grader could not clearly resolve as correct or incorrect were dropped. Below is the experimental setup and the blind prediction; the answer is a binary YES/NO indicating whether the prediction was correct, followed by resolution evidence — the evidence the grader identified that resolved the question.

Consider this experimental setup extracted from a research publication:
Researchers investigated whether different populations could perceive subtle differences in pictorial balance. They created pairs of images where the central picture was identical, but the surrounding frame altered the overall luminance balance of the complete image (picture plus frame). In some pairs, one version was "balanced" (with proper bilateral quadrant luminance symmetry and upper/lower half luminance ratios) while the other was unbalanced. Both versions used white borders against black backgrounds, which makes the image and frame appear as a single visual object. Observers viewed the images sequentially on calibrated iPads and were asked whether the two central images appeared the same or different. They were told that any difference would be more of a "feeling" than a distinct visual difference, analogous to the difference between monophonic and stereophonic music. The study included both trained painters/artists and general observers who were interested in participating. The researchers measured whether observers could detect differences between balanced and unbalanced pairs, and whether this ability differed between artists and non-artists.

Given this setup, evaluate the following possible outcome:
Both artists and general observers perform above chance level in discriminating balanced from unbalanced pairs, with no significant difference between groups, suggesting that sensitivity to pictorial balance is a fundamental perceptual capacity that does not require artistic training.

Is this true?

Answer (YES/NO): NO